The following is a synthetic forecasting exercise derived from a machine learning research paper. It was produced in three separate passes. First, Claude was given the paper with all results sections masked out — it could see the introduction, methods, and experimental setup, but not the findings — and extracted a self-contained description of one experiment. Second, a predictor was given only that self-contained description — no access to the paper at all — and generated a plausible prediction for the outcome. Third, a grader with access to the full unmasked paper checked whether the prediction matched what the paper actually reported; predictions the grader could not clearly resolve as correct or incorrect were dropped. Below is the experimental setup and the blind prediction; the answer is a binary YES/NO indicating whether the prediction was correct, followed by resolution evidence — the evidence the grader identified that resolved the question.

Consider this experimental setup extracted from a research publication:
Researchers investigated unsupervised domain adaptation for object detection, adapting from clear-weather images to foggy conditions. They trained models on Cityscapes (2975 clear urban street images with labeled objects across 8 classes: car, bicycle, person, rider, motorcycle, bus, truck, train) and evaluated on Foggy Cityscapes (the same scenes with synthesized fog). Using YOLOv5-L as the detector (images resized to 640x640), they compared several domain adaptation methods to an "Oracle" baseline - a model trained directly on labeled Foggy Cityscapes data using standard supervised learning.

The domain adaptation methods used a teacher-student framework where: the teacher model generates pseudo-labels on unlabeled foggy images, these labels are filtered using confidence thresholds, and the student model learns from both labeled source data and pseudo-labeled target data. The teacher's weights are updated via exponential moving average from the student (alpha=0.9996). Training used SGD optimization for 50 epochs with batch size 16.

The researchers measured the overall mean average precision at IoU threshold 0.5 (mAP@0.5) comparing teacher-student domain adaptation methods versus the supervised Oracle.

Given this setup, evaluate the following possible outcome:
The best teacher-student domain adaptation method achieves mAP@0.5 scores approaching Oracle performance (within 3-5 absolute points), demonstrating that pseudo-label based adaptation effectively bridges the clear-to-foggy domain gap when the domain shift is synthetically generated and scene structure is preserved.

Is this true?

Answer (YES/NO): NO